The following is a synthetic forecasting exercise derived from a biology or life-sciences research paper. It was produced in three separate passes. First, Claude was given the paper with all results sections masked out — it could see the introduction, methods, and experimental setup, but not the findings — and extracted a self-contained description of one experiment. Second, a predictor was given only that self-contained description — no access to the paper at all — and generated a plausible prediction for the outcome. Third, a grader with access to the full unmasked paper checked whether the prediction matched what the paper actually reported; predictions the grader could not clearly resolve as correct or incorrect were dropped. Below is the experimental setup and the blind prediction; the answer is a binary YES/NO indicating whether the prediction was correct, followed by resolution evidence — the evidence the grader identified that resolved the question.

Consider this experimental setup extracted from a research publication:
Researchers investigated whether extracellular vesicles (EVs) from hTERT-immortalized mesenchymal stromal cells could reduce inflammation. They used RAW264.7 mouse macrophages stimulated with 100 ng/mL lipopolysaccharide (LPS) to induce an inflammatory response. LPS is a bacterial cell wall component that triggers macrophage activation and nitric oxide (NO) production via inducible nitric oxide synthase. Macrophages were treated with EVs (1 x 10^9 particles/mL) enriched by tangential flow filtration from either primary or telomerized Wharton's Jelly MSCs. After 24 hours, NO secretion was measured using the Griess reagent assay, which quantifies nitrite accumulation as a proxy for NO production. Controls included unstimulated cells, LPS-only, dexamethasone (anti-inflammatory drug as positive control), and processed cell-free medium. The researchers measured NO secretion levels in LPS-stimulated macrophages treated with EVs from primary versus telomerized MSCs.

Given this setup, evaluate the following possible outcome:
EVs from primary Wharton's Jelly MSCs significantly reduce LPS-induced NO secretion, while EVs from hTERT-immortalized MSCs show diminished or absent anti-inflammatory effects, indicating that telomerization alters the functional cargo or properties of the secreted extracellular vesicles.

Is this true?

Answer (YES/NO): NO